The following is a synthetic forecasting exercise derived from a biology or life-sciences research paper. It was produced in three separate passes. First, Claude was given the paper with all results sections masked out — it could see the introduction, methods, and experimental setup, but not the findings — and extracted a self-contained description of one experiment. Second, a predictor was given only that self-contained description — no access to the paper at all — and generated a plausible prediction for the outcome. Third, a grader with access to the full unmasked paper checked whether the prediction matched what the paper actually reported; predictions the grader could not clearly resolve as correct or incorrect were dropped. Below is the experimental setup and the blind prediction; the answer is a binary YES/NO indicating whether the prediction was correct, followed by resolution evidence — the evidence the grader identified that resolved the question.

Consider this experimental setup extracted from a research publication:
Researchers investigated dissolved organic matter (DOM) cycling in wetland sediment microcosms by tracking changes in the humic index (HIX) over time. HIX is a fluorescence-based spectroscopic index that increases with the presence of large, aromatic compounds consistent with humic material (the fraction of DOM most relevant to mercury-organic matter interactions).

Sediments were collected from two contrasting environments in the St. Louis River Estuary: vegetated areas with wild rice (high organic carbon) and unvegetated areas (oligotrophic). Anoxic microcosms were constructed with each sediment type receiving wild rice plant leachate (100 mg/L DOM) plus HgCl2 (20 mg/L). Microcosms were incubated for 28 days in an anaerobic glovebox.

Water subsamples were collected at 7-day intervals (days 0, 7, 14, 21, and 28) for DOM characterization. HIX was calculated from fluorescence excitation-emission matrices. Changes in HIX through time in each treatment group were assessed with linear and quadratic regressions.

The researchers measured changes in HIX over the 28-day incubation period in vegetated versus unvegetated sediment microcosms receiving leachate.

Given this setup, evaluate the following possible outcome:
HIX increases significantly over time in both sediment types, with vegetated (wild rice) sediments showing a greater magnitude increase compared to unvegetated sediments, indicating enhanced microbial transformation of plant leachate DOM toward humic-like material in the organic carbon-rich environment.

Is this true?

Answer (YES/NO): NO